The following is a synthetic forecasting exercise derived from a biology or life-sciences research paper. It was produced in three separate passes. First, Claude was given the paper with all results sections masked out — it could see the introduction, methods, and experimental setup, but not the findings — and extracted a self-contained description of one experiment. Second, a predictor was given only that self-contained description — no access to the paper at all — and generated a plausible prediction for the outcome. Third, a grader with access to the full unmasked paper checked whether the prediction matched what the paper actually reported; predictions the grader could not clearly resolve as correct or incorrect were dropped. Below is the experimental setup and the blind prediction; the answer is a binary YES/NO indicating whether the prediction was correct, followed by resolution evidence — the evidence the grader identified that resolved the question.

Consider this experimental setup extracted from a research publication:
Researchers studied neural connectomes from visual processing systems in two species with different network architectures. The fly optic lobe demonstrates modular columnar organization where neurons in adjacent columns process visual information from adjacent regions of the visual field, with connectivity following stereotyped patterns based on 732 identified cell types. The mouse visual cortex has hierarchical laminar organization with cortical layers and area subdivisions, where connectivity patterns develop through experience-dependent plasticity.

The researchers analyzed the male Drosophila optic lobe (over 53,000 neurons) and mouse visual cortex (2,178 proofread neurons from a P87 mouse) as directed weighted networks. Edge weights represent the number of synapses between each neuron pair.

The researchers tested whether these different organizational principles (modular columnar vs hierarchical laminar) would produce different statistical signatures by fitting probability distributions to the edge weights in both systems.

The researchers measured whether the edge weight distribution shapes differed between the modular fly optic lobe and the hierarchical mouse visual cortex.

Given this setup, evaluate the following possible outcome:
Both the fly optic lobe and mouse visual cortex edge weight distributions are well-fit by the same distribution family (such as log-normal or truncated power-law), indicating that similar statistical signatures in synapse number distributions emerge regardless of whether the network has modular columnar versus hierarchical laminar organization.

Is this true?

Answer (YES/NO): YES